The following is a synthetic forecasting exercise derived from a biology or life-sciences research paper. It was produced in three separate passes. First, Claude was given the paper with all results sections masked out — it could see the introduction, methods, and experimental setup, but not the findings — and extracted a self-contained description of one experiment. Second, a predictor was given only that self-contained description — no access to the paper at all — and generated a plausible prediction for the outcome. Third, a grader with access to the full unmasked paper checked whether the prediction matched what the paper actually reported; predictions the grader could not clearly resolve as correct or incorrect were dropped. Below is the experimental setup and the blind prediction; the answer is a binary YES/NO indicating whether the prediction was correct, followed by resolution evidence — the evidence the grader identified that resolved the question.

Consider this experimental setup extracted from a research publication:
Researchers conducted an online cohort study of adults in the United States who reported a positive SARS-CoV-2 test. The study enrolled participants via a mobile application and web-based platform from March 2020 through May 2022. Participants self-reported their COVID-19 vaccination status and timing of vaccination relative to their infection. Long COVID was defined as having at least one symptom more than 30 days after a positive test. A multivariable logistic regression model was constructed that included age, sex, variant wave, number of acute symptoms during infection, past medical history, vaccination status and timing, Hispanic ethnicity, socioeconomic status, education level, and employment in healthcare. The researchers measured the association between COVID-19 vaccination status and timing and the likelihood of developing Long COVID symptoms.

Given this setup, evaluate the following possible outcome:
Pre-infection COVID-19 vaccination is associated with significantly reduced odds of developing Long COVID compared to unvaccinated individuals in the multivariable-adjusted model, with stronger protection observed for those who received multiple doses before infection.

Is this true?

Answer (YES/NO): NO